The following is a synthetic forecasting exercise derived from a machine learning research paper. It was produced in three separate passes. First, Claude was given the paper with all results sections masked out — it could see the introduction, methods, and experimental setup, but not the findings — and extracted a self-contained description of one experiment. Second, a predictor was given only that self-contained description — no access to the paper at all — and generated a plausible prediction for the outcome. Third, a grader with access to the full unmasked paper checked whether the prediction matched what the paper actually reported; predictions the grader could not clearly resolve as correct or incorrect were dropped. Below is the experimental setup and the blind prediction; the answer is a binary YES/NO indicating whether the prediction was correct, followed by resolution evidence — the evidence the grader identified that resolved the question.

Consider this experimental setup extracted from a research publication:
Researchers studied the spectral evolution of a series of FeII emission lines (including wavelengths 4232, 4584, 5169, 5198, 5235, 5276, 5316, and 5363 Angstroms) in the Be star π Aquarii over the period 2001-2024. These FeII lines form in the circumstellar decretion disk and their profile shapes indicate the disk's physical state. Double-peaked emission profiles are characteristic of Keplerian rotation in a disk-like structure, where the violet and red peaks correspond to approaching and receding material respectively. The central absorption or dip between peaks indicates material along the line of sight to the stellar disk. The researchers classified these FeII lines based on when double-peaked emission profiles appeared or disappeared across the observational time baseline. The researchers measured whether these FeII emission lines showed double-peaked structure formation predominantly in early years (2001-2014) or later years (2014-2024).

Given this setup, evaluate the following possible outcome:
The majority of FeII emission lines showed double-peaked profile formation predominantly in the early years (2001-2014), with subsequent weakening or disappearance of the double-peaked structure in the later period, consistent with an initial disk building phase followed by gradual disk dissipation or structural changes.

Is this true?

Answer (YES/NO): NO